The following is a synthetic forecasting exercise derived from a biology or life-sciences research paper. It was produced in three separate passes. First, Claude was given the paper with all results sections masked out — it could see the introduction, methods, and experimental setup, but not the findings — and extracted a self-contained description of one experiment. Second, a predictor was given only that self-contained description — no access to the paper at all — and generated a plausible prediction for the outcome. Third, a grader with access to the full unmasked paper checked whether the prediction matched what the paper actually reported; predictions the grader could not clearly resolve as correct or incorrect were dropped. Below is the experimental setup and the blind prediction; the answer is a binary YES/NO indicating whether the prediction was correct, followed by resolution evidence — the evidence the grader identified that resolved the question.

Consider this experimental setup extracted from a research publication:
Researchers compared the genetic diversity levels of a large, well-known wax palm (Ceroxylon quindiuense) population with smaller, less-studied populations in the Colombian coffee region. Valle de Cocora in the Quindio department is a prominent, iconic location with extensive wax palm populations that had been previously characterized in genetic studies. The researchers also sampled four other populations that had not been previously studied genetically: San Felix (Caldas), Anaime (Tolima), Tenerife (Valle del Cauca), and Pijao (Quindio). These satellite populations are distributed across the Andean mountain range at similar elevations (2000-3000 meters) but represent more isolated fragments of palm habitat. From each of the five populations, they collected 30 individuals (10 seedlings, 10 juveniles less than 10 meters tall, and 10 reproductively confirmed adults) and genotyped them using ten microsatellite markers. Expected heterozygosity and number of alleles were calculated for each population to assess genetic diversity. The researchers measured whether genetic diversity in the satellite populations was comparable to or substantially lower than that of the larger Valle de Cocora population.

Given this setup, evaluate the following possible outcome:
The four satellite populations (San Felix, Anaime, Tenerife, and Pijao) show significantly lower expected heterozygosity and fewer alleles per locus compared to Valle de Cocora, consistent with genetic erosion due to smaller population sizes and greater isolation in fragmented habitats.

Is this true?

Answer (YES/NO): NO